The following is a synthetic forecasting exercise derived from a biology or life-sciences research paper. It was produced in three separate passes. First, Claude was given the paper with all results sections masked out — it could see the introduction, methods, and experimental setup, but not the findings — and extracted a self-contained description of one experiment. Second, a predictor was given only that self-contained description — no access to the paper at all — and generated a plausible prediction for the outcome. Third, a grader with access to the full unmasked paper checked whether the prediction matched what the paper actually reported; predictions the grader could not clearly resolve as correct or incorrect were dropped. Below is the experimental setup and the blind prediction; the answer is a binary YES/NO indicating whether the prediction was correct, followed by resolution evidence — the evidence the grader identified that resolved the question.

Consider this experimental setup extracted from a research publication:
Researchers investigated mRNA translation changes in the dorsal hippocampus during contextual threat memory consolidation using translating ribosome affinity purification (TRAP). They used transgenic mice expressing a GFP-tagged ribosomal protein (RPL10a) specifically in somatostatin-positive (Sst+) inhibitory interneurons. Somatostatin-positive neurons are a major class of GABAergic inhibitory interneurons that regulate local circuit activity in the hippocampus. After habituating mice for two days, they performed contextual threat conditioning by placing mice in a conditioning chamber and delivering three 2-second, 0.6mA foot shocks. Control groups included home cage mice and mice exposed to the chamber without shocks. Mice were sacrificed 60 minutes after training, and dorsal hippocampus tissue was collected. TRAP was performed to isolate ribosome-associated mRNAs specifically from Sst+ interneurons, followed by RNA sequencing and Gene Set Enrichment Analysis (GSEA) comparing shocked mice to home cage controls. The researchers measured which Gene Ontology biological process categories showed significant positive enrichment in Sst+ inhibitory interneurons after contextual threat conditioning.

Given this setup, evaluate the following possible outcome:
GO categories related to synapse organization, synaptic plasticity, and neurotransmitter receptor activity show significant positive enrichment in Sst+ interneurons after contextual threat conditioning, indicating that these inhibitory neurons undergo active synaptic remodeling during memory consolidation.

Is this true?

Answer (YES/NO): NO